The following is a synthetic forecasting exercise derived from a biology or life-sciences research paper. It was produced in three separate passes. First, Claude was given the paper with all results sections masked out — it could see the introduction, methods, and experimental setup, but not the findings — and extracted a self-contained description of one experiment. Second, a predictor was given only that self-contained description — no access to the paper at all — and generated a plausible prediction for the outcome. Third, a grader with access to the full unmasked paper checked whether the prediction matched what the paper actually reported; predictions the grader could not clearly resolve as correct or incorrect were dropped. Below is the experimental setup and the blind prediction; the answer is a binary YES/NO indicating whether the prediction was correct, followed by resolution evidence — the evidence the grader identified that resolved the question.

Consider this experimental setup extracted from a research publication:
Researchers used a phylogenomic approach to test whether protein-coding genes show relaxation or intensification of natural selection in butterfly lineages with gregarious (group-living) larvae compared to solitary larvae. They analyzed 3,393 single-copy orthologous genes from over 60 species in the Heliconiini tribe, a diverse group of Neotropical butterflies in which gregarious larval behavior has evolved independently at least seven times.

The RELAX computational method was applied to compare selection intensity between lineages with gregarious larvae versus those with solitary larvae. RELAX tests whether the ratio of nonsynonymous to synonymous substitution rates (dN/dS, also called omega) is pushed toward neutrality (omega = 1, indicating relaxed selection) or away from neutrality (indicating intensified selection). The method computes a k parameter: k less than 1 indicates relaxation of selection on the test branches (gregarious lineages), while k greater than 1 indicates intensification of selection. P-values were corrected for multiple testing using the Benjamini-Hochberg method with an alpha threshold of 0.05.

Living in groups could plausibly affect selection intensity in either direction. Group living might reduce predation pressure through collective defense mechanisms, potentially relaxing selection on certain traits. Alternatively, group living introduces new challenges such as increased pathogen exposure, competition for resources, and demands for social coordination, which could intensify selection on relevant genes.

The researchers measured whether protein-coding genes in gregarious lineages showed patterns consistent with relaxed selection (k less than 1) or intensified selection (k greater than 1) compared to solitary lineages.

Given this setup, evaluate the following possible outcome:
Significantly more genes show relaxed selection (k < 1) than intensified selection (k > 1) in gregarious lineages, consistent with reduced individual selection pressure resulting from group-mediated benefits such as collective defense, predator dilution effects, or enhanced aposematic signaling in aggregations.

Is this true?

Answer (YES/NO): YES